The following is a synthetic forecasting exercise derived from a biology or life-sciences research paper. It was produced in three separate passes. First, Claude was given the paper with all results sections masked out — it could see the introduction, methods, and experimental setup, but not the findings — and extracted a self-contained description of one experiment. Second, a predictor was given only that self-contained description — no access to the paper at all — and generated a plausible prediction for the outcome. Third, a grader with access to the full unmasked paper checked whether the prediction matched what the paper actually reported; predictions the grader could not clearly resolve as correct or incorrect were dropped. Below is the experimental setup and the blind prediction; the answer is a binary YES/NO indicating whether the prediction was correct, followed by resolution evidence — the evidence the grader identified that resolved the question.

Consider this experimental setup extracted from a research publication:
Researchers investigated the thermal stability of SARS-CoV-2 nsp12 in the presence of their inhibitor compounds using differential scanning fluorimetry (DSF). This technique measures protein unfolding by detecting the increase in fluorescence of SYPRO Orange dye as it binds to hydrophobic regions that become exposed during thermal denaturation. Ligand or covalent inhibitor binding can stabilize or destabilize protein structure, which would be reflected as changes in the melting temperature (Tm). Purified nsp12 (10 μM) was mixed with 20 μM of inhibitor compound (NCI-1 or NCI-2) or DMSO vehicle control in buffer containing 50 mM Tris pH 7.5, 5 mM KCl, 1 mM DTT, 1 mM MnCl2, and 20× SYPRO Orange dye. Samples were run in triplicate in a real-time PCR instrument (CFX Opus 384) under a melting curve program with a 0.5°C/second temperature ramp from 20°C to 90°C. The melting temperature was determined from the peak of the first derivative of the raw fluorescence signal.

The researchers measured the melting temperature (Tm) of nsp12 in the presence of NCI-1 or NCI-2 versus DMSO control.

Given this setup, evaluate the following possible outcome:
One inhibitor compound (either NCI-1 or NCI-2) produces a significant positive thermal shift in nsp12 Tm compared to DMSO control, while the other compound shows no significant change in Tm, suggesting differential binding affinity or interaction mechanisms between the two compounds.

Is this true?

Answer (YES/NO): NO